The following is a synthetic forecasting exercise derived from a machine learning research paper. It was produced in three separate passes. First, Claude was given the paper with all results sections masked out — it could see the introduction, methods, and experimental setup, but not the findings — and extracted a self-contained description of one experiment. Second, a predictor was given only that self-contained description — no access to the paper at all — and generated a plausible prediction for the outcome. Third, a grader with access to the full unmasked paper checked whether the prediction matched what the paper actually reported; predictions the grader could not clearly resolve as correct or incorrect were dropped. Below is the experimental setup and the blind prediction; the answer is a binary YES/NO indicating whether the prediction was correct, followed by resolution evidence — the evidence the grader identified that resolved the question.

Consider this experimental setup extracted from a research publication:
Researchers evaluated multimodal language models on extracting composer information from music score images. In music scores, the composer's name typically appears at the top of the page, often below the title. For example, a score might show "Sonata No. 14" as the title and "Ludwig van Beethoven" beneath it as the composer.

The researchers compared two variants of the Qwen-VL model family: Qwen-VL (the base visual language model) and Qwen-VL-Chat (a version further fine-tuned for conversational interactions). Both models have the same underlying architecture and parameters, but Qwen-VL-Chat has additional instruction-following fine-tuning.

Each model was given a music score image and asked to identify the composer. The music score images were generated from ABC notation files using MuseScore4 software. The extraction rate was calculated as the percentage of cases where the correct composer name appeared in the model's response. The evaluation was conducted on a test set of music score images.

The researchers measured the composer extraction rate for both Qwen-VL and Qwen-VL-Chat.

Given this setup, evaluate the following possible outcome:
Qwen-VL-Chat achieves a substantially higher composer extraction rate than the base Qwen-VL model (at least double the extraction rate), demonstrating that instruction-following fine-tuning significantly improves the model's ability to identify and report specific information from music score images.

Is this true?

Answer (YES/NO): NO